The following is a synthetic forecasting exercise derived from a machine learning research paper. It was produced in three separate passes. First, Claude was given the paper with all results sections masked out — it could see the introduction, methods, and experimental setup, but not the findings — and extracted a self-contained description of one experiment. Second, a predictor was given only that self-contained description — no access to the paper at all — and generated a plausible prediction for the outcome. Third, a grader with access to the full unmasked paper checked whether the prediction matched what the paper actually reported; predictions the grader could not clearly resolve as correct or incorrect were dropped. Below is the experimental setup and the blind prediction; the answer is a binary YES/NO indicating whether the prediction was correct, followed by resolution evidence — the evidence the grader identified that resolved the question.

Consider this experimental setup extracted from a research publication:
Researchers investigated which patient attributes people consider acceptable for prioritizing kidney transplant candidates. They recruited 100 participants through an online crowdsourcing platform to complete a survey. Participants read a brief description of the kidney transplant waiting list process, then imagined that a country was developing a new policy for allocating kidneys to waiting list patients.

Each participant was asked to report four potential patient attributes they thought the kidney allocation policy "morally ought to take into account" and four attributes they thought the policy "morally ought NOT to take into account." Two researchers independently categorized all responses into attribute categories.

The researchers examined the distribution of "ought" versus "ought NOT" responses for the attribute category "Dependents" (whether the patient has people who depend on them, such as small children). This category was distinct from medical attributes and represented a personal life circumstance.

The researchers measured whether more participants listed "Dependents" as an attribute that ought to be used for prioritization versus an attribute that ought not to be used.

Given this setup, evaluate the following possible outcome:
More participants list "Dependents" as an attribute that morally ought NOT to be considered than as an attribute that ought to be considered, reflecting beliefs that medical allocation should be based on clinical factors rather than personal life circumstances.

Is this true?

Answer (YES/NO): NO